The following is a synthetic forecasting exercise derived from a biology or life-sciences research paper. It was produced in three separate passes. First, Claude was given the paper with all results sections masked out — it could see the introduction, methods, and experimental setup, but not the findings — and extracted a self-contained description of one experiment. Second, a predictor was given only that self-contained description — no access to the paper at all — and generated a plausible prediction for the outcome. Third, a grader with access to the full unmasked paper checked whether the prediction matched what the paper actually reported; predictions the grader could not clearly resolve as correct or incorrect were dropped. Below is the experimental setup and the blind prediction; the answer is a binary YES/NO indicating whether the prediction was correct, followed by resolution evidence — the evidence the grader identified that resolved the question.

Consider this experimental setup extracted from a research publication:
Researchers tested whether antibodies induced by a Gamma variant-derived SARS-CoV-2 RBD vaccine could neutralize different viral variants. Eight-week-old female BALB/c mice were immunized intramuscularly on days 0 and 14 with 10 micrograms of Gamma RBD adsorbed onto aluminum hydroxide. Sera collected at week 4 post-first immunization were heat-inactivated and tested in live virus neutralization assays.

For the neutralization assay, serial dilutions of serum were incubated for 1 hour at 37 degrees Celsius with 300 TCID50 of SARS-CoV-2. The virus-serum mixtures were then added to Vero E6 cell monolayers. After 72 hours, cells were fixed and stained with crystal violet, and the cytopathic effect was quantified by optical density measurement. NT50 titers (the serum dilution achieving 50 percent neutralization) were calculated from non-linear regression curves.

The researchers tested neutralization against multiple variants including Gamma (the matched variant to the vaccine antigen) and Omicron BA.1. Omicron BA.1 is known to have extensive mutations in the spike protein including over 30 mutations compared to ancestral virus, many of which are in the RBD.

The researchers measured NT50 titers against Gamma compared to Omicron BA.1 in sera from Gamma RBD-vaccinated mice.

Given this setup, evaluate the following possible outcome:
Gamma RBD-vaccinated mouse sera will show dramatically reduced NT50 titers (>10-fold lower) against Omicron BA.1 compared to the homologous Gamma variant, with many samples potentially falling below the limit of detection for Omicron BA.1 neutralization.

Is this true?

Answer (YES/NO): NO